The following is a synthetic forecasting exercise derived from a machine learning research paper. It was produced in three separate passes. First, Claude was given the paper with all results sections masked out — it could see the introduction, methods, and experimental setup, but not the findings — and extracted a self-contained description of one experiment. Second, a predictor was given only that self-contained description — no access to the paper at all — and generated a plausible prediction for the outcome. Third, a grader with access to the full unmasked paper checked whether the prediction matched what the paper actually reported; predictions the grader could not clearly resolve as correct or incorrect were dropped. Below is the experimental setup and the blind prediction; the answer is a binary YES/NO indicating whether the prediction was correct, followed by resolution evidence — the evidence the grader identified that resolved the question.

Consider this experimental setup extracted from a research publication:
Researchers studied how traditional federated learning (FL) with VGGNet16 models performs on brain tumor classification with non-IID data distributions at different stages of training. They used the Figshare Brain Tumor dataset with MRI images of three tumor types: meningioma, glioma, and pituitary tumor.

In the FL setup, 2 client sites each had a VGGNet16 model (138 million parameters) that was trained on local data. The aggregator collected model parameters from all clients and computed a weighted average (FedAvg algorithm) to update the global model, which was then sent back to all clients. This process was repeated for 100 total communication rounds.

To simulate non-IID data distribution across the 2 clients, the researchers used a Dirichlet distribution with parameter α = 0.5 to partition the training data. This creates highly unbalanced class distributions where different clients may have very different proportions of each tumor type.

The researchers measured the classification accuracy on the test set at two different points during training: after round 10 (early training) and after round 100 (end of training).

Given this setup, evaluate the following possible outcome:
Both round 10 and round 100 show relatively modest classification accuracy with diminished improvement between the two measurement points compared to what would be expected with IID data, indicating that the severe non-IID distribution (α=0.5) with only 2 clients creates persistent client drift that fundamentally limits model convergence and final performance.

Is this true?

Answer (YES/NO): NO